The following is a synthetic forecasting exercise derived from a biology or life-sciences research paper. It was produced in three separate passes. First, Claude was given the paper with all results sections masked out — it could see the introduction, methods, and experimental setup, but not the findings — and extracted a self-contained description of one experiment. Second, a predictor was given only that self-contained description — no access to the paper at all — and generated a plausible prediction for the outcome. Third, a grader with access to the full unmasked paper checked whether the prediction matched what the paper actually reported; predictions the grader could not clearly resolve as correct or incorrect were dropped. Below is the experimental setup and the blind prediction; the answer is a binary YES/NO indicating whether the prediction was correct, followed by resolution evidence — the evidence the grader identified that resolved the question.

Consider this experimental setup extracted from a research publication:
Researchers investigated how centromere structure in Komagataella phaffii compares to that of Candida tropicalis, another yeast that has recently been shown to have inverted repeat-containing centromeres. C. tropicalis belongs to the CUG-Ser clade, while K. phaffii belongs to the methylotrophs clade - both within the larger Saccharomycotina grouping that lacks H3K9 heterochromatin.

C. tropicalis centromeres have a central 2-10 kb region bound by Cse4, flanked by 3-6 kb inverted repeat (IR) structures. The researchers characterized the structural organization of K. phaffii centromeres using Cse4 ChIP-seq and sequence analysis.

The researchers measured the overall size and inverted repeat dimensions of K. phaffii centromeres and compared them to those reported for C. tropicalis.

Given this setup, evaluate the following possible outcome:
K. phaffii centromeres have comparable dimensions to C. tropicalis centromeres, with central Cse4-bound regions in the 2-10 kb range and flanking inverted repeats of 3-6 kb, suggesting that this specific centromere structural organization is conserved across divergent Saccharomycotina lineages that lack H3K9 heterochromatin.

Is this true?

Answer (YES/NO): NO